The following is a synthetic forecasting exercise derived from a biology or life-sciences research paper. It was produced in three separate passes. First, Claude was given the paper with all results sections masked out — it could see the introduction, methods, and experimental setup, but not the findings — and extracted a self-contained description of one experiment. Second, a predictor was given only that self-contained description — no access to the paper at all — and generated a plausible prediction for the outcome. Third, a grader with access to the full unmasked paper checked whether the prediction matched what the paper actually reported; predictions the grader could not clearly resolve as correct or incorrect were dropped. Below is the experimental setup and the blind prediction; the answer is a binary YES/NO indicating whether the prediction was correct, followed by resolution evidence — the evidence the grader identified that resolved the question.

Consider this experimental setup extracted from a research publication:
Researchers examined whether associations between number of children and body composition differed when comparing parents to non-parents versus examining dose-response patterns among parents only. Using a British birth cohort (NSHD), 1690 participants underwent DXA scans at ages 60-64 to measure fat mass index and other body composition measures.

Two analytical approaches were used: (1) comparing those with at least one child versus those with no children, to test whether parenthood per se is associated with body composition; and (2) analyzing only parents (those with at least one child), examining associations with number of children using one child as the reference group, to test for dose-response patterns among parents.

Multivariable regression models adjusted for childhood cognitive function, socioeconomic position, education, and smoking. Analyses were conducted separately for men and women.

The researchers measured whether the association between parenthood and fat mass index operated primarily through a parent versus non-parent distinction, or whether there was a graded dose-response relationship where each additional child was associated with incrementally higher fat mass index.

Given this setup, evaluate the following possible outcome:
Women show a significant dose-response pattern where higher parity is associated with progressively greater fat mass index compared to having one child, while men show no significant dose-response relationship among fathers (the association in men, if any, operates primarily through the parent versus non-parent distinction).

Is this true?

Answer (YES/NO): NO